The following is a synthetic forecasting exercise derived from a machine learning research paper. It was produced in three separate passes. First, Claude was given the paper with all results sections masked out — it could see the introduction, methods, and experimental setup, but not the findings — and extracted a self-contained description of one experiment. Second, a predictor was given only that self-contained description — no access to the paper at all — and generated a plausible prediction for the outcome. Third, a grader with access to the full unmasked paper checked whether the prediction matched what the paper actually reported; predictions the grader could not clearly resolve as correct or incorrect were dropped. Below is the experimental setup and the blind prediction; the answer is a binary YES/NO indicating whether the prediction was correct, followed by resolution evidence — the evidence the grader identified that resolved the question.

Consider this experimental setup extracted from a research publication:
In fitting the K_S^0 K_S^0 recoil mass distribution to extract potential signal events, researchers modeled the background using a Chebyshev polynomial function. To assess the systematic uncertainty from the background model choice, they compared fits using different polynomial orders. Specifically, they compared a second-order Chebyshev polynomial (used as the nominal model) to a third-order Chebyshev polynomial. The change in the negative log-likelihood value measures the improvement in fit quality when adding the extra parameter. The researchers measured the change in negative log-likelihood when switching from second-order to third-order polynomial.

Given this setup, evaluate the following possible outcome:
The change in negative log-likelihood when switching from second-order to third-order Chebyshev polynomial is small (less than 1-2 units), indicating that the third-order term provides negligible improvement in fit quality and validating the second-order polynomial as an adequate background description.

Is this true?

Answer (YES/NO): YES